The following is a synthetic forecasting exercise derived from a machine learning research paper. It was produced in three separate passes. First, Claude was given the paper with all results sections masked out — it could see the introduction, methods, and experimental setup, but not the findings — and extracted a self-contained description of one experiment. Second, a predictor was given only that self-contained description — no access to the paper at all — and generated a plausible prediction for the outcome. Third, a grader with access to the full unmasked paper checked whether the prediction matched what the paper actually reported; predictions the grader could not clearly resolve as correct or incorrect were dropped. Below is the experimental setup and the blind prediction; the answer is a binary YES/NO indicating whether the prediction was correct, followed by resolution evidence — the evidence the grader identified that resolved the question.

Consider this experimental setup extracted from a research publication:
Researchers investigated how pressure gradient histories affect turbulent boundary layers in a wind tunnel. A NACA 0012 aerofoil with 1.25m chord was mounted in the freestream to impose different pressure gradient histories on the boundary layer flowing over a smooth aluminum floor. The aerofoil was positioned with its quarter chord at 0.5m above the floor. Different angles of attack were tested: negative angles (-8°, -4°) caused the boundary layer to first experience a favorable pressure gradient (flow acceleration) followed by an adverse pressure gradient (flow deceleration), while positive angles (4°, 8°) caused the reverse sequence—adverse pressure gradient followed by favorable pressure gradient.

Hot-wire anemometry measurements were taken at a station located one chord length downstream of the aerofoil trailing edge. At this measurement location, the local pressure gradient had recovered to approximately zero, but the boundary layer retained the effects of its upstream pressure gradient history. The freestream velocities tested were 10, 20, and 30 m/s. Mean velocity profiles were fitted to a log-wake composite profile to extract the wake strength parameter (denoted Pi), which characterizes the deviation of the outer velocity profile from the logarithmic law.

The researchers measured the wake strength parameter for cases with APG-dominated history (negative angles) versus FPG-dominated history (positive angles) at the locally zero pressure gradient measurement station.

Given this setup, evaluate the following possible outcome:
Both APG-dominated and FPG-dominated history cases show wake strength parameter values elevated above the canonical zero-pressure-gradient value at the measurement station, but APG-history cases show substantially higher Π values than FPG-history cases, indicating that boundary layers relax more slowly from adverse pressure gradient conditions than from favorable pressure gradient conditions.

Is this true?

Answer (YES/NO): NO